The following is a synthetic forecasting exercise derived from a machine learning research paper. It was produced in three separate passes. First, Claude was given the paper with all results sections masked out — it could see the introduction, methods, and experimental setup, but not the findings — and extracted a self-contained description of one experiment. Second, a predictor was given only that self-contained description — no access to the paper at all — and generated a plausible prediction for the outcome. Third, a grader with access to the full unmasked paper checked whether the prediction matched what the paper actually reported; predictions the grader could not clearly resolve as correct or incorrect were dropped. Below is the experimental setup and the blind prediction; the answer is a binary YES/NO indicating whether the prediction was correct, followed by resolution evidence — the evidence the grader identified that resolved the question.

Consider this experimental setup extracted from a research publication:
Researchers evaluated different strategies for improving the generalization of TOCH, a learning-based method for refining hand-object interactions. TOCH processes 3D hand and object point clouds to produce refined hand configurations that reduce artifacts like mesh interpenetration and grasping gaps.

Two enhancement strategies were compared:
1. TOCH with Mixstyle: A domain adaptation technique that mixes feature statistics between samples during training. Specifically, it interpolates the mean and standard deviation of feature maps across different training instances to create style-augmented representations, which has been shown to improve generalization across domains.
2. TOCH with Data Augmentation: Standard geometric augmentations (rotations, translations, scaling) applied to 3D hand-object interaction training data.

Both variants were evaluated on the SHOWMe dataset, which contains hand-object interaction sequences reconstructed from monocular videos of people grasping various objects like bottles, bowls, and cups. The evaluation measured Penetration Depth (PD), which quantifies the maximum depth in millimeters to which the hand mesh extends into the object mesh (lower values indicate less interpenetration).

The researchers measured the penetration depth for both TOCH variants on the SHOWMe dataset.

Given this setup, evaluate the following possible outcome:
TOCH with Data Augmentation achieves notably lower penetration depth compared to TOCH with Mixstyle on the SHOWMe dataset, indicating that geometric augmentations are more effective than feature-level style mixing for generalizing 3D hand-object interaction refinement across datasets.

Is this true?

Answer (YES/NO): YES